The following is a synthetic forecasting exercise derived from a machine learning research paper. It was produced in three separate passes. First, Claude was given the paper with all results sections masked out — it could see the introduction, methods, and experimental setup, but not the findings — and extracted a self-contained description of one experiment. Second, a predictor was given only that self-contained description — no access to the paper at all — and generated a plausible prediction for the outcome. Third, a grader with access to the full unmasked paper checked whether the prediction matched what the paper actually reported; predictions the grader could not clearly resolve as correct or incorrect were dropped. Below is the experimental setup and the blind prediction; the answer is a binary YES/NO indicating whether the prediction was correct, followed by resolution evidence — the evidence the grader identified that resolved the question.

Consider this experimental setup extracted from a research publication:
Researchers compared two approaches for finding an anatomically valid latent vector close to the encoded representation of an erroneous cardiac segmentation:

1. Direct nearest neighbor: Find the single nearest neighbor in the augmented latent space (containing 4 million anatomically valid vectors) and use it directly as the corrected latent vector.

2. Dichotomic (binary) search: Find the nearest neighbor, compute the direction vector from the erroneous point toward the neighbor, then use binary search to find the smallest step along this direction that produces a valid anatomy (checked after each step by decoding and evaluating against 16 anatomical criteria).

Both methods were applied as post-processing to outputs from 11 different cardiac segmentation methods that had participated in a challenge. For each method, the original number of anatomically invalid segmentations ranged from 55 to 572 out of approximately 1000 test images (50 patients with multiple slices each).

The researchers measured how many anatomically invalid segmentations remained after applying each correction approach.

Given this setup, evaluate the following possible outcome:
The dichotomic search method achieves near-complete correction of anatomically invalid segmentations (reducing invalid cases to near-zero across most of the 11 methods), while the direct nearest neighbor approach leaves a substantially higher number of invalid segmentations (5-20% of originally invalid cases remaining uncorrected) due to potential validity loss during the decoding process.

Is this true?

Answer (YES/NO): NO